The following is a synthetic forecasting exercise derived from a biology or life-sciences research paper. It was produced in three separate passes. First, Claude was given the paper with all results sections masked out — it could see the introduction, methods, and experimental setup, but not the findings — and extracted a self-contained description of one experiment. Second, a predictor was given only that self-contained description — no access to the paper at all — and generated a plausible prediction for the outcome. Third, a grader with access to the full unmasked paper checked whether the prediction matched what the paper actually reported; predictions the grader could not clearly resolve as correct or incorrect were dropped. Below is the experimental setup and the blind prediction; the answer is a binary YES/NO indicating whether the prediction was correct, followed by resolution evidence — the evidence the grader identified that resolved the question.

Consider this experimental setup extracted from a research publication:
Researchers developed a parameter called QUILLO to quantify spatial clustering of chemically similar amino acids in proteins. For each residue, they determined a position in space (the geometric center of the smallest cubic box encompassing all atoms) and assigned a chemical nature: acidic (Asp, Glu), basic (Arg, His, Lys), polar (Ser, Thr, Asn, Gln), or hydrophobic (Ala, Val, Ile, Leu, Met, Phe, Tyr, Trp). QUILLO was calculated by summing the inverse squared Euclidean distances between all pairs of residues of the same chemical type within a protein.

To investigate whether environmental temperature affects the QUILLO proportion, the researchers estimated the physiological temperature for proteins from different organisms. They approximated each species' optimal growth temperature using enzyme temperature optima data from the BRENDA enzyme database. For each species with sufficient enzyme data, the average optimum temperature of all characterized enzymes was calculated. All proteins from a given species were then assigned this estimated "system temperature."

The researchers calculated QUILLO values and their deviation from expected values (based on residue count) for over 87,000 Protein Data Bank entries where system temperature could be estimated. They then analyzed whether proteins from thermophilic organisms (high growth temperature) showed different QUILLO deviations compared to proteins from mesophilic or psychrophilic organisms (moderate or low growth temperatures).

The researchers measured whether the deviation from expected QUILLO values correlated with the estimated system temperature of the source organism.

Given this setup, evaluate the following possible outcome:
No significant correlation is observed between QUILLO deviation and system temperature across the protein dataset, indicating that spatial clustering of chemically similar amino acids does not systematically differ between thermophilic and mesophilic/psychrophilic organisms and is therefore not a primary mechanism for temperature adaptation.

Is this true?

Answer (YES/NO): YES